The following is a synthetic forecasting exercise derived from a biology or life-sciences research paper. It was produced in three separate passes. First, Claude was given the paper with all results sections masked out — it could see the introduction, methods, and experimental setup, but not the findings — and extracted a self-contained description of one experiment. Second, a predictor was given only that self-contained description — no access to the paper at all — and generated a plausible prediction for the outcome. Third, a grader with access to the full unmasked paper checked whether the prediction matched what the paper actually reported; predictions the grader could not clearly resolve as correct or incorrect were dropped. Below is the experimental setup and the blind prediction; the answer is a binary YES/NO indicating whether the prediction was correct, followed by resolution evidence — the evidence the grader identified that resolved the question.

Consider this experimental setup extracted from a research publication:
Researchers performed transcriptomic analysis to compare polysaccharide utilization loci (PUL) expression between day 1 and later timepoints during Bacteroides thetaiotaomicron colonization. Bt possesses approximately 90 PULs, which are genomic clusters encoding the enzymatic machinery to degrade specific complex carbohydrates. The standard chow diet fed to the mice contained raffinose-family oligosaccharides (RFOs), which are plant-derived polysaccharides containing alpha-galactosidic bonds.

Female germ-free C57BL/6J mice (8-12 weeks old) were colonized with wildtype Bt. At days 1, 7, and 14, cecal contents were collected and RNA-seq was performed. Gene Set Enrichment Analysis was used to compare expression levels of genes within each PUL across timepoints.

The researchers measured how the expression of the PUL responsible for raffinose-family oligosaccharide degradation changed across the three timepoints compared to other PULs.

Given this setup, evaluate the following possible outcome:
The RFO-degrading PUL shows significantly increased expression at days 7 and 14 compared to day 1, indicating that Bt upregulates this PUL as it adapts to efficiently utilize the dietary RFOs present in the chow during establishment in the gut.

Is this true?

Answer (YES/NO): YES